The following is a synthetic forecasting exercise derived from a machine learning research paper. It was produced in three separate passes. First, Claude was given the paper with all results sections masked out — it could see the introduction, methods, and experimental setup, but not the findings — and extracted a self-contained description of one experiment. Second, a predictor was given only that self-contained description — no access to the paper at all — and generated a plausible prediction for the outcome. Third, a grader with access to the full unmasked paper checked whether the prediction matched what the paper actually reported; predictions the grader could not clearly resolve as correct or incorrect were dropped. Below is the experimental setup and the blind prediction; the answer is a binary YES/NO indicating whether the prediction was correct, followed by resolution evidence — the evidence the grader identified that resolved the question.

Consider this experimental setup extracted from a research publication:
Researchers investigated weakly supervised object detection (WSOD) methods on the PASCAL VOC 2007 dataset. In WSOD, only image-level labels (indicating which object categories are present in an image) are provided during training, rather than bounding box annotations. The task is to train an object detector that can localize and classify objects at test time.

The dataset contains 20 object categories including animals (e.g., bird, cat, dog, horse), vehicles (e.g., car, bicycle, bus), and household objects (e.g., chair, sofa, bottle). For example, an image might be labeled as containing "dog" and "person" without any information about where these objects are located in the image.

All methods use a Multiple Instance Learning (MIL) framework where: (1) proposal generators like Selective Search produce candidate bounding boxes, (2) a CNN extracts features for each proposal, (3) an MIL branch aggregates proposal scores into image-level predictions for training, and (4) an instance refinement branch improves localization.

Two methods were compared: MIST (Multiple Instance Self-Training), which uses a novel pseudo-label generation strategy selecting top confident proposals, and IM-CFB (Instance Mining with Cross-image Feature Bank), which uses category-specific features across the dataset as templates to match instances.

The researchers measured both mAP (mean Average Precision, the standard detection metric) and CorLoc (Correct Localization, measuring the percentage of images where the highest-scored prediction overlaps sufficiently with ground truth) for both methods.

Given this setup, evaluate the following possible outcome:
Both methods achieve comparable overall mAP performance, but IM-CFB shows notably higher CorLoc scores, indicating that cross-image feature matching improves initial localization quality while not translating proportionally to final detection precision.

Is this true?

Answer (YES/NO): YES